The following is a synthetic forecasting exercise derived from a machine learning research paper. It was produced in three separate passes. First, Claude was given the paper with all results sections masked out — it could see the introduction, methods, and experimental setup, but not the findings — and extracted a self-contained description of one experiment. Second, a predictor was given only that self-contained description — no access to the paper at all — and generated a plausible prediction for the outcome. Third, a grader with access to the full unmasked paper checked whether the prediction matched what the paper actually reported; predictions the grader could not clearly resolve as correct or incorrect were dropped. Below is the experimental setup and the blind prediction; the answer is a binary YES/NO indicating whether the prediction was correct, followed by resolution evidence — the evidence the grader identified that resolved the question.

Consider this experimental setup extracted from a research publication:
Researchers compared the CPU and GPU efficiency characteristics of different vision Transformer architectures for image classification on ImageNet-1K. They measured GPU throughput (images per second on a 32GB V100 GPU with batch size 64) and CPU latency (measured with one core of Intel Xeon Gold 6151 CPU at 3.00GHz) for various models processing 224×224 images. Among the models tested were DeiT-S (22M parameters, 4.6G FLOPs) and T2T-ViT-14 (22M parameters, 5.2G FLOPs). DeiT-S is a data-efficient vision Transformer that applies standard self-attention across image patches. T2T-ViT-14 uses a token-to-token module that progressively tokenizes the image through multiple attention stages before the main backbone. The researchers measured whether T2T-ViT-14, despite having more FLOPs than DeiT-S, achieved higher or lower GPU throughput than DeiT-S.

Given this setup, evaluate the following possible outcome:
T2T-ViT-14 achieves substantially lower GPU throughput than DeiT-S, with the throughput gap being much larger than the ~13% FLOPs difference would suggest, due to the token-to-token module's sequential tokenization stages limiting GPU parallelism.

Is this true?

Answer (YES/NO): YES